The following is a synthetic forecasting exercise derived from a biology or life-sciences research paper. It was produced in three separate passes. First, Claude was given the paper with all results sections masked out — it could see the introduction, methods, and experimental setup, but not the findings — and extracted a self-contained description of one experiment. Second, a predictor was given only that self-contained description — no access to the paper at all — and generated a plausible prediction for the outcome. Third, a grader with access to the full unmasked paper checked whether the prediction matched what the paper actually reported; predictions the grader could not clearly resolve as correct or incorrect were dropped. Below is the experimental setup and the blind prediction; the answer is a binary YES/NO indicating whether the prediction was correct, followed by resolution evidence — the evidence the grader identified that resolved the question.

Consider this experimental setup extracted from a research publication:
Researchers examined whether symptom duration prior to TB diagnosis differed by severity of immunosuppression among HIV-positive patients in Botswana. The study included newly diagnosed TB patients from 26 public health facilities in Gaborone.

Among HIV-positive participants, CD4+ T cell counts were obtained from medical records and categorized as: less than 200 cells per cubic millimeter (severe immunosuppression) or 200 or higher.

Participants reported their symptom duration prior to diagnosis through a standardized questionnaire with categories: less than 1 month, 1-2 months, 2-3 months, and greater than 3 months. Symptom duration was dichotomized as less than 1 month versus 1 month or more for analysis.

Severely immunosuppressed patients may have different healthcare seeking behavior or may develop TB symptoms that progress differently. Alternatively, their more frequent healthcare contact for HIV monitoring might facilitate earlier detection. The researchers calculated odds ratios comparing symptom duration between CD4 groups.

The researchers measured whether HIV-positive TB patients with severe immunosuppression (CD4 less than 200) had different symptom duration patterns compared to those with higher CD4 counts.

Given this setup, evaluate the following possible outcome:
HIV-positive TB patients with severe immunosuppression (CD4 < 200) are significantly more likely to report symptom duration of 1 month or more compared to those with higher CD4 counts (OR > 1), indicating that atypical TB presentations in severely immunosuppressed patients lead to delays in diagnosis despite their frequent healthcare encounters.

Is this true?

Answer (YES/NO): NO